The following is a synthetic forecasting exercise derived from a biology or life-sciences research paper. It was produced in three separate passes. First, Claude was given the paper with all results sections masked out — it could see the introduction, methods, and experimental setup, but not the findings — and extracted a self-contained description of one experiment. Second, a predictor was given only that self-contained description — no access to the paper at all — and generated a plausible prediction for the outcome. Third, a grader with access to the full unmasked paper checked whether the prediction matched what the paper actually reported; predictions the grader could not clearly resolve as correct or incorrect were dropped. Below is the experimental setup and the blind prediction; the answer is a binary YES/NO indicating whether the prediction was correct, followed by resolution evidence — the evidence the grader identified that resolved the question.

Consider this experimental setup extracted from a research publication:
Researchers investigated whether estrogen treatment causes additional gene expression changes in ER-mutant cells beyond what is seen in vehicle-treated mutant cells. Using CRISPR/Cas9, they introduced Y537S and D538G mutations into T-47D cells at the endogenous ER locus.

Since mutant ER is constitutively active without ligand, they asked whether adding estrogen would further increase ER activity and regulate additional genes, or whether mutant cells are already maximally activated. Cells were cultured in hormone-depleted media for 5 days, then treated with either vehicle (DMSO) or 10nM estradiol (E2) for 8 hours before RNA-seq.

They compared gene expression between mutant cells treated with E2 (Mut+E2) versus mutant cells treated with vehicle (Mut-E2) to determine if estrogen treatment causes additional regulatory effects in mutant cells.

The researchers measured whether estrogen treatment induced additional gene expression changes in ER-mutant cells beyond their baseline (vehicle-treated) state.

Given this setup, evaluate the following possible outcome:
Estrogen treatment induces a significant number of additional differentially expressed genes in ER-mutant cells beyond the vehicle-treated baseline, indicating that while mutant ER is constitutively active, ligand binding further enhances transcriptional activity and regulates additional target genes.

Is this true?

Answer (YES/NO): NO